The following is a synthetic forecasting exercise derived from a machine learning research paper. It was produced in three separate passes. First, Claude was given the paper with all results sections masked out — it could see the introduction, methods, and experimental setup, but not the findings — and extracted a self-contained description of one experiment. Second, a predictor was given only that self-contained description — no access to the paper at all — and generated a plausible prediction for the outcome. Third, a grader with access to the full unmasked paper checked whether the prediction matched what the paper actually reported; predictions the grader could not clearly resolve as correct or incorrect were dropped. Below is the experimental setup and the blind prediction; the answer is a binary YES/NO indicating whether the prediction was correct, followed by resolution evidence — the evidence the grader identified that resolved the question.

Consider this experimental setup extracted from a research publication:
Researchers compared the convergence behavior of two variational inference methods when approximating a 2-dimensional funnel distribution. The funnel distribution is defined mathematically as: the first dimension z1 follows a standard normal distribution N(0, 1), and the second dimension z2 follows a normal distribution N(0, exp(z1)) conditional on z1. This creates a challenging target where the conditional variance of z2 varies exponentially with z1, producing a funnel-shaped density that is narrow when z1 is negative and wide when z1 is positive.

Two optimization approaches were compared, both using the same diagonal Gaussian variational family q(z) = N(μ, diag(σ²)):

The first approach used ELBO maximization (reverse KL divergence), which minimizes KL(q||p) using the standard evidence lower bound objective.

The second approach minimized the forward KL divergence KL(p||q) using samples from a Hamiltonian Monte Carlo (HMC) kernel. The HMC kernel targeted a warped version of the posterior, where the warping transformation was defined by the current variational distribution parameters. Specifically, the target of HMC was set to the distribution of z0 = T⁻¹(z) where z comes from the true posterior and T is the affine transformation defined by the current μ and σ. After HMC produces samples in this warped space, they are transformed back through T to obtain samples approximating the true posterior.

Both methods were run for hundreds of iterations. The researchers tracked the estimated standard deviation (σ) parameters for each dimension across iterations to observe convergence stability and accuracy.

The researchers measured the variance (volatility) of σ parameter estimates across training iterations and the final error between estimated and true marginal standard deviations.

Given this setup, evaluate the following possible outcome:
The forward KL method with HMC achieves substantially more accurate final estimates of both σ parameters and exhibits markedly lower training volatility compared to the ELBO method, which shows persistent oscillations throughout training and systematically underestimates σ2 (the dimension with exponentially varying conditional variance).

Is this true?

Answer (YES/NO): NO